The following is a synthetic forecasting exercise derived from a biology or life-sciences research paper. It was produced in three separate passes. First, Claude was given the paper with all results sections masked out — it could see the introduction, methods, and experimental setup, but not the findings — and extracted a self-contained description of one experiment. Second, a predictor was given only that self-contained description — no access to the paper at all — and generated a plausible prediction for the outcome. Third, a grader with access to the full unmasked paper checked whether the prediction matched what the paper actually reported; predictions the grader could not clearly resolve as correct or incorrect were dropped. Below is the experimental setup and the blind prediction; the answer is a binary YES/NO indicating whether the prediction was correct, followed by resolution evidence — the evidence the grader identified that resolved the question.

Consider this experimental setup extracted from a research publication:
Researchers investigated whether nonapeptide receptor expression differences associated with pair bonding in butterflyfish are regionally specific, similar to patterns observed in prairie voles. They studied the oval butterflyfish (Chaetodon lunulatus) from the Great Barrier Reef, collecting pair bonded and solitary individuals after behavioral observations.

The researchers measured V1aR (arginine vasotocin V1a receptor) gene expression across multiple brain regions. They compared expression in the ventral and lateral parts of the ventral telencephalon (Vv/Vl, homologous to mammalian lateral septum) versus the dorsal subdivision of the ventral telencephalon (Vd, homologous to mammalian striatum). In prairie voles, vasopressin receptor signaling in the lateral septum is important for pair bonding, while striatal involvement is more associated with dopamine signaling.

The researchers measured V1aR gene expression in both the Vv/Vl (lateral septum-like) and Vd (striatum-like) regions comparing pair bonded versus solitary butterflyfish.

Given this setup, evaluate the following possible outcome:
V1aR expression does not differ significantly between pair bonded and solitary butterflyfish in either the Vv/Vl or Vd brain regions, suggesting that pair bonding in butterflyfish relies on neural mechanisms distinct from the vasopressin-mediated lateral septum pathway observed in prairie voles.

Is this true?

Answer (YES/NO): NO